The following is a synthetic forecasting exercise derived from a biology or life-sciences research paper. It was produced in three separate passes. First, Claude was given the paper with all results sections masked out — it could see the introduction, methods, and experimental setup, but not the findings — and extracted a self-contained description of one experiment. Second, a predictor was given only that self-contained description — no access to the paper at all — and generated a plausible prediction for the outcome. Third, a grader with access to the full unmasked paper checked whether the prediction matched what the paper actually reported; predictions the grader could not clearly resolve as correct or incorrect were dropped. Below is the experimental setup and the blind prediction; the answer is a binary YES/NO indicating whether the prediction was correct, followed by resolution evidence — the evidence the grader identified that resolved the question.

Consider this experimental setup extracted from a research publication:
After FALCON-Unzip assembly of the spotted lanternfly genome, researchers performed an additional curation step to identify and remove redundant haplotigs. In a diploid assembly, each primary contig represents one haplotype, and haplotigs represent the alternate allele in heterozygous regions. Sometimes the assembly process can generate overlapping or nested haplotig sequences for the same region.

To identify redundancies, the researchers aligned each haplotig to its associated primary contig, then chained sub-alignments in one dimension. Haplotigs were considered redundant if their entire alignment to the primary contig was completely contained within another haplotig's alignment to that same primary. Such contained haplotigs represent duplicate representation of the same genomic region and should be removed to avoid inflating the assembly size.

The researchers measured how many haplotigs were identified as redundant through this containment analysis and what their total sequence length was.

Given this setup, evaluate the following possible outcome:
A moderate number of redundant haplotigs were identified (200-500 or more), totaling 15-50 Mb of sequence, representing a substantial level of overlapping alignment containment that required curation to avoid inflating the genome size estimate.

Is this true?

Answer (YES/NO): YES